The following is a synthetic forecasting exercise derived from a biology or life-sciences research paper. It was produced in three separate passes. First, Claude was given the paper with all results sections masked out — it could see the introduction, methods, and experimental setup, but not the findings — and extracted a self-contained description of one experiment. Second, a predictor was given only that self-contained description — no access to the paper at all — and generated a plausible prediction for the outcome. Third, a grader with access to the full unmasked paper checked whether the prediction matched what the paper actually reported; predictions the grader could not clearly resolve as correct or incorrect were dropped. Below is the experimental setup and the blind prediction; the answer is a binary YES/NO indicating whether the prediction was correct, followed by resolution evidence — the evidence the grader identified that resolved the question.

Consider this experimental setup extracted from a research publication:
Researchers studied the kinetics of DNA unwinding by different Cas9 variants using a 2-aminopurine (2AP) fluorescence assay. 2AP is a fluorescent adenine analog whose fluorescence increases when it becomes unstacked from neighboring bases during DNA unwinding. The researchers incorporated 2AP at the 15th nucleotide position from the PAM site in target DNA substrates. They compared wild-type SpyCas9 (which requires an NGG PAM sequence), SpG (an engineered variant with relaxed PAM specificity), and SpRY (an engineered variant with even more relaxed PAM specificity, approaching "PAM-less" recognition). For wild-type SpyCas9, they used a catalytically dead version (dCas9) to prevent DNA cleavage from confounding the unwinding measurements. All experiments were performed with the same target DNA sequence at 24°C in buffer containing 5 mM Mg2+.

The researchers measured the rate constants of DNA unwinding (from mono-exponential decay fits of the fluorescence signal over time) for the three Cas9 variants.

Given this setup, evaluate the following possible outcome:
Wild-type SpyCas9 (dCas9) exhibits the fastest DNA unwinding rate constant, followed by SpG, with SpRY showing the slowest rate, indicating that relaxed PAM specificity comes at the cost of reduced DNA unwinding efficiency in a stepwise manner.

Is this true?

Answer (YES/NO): NO